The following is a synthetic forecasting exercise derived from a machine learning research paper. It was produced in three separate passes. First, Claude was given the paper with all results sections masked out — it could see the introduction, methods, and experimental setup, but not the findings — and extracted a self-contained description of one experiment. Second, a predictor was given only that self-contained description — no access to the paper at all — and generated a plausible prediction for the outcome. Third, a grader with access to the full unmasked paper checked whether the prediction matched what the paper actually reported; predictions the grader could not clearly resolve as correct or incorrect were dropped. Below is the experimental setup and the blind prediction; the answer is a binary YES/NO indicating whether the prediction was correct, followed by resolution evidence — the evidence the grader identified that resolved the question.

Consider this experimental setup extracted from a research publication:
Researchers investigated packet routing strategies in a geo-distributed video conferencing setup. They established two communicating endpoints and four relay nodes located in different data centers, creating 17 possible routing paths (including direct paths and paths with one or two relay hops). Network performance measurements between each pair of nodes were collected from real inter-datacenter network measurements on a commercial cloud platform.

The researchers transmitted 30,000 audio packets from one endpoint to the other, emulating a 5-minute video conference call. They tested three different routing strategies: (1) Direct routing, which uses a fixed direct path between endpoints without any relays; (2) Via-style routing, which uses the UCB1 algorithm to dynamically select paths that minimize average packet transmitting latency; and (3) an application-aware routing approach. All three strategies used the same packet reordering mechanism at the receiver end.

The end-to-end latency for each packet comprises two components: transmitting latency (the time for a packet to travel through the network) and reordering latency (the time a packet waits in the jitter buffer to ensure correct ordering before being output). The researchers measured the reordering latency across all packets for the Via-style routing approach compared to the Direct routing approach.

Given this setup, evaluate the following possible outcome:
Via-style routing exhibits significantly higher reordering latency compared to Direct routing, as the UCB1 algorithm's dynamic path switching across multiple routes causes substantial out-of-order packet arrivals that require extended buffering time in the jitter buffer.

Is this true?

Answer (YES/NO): YES